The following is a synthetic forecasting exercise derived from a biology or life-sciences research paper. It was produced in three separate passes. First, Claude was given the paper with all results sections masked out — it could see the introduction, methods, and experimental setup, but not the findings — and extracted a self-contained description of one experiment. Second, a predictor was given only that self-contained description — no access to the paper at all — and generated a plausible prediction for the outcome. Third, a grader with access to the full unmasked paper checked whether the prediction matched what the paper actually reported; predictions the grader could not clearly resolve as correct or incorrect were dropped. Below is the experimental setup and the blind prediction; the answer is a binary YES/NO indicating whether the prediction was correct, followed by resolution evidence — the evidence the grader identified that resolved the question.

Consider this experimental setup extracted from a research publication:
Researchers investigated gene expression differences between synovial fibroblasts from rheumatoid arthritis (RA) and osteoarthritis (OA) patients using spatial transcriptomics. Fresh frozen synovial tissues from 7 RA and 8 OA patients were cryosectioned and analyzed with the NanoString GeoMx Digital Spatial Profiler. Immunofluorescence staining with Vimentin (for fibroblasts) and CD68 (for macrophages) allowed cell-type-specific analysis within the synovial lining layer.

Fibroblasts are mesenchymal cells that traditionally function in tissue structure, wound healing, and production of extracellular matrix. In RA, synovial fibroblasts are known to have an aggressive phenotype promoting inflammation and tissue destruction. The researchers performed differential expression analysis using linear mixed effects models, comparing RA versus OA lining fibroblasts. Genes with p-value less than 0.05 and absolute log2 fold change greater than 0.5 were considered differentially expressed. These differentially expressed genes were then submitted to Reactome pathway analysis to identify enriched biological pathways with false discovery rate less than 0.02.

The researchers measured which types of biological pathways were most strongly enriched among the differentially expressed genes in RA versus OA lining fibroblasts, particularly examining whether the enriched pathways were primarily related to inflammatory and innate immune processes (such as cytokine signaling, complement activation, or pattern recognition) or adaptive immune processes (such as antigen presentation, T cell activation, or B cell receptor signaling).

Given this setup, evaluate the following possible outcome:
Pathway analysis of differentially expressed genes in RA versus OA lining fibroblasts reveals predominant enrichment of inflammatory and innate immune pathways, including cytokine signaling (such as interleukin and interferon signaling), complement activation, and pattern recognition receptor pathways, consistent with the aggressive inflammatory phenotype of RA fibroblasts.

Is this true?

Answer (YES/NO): YES